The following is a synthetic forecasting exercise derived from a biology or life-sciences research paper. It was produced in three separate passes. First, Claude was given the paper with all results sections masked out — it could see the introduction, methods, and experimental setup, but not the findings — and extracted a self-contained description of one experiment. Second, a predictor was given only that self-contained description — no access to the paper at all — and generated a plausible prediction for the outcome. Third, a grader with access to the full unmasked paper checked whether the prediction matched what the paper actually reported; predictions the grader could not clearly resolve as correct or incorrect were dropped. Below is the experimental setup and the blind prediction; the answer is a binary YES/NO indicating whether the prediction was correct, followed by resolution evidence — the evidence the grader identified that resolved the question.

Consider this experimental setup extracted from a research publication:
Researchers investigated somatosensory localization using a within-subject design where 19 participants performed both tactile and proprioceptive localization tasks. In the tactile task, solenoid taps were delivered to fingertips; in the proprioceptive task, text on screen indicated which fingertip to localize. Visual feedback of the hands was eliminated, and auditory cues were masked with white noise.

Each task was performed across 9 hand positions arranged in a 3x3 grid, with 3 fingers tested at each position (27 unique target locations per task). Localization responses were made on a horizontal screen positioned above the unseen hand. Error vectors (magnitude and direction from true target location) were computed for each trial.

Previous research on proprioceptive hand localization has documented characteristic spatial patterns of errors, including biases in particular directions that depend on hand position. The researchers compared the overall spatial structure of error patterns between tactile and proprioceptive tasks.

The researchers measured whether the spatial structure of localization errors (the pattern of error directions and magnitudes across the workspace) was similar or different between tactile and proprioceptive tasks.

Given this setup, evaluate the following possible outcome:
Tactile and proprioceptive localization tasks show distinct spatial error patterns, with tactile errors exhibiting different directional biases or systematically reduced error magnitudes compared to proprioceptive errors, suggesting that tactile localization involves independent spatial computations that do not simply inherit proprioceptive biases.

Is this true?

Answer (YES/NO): YES